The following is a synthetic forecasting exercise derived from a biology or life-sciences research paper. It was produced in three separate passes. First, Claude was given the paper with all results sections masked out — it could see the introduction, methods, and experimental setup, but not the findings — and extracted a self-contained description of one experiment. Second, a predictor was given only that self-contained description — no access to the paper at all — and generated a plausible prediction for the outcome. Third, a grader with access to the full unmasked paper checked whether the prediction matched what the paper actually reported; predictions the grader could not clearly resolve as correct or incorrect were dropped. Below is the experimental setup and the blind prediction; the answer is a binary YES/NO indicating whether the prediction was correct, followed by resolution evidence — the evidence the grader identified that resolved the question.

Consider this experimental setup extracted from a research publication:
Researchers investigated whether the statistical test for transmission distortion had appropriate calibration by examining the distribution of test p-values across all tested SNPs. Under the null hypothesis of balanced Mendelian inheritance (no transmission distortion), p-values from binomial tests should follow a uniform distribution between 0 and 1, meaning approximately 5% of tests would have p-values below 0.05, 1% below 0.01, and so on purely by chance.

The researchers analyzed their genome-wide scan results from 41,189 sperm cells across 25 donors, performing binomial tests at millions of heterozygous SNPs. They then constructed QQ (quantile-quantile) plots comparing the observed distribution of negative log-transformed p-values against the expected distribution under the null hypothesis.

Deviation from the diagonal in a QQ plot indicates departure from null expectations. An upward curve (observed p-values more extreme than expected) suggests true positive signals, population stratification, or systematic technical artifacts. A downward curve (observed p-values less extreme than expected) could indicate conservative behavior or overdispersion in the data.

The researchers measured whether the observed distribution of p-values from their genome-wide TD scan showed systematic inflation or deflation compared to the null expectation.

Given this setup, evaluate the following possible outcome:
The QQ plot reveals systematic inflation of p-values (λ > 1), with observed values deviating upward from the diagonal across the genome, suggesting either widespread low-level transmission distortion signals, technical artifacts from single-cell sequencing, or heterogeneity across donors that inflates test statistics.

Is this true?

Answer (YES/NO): NO